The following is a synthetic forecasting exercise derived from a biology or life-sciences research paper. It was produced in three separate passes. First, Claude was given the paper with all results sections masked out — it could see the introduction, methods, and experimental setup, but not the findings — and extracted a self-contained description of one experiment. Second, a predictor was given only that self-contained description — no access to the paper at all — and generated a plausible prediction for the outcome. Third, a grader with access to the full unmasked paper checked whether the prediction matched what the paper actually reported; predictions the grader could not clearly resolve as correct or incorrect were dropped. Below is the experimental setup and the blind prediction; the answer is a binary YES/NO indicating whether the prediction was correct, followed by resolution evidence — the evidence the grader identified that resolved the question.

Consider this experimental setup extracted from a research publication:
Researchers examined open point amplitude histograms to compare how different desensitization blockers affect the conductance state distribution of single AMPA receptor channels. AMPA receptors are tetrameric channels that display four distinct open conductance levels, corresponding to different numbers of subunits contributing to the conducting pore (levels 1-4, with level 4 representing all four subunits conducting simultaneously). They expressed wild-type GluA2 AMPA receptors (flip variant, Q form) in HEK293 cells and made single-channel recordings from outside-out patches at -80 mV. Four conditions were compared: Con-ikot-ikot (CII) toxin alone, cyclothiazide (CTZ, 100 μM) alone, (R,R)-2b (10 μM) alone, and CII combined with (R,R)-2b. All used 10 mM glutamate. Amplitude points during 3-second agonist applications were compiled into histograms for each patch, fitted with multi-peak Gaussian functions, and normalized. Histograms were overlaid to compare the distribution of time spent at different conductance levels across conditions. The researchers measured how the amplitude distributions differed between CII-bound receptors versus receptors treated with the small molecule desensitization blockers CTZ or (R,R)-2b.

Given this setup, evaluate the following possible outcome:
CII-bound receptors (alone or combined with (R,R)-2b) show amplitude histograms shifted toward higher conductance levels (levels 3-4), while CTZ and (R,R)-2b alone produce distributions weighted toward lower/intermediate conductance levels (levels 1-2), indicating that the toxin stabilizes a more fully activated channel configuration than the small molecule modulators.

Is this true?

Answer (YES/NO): NO